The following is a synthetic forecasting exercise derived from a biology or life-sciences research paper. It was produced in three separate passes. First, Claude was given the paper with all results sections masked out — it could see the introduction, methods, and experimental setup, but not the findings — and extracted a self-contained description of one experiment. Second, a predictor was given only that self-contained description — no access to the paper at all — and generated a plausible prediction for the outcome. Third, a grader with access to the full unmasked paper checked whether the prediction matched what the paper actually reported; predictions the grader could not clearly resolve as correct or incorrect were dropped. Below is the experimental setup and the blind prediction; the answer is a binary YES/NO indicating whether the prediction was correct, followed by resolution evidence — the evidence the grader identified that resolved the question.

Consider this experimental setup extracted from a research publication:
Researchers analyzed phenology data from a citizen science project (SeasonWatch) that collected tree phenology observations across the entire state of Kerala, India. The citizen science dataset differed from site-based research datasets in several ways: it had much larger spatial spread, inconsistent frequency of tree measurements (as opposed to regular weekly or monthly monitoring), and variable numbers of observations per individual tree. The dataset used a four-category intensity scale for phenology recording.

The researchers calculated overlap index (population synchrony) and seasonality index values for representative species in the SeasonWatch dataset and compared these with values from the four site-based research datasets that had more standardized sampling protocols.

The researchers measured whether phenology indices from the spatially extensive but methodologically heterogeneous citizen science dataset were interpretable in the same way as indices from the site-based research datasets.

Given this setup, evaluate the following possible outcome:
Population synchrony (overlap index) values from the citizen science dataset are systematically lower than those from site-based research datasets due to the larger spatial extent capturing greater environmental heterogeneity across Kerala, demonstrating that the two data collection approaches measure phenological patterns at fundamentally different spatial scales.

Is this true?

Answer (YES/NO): NO